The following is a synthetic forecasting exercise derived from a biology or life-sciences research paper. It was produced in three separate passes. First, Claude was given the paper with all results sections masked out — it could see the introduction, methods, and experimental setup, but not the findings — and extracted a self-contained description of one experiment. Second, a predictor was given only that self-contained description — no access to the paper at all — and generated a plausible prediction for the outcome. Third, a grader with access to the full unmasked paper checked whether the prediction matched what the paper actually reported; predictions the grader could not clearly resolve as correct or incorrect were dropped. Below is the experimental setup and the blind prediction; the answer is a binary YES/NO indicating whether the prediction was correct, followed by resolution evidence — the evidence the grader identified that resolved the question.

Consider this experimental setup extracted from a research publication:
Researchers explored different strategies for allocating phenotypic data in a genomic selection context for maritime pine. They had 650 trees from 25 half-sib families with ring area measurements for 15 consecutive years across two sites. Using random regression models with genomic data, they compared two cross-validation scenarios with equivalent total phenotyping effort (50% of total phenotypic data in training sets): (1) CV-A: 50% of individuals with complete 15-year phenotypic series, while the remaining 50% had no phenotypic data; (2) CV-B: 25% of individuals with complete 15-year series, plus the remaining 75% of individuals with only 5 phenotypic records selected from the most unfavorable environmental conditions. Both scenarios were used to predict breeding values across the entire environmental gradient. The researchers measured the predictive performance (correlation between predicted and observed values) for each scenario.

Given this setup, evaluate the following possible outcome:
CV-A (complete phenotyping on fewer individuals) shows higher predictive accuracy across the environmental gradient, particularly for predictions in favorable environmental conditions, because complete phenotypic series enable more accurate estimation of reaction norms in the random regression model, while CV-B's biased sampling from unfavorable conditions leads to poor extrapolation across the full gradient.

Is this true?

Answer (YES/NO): NO